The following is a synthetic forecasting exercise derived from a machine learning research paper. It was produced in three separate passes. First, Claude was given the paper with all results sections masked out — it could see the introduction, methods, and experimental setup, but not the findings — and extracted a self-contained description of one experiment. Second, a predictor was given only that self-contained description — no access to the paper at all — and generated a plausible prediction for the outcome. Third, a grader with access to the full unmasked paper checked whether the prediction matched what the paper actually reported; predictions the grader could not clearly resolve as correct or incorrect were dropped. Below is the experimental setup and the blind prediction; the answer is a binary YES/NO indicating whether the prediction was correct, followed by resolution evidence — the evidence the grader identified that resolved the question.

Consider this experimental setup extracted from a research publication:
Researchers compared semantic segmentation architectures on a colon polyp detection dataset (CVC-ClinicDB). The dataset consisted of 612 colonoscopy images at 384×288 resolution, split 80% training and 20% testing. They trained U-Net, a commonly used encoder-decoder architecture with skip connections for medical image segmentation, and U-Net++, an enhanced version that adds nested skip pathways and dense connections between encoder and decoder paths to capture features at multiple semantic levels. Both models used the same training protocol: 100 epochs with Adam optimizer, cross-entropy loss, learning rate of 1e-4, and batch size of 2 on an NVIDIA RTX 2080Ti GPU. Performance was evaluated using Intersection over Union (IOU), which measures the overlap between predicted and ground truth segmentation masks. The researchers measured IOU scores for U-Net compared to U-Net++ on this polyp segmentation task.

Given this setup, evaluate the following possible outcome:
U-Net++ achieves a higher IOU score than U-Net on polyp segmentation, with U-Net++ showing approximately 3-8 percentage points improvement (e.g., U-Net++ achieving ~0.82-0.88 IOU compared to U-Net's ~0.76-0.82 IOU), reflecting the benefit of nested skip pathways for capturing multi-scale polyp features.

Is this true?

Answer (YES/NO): NO